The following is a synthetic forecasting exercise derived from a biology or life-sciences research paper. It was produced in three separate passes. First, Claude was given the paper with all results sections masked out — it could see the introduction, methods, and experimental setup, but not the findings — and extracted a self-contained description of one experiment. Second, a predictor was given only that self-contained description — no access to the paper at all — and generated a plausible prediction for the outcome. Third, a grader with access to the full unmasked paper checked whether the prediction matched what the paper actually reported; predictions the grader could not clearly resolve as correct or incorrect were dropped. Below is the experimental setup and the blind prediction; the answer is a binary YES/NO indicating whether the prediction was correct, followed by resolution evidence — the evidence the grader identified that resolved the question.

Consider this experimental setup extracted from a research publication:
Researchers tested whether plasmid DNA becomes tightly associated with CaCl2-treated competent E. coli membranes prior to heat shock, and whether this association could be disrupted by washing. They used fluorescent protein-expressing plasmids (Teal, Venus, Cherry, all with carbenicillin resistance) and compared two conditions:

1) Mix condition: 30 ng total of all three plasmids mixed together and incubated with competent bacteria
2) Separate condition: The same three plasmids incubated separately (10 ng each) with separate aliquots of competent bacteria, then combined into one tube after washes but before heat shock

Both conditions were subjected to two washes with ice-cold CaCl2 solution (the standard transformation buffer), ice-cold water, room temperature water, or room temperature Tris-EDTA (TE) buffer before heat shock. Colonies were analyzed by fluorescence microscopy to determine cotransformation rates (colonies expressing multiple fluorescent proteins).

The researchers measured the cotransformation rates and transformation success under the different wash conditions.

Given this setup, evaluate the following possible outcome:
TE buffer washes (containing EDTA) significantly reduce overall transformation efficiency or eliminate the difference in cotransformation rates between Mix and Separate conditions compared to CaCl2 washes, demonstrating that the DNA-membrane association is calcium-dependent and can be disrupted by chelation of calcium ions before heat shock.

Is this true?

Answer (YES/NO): NO